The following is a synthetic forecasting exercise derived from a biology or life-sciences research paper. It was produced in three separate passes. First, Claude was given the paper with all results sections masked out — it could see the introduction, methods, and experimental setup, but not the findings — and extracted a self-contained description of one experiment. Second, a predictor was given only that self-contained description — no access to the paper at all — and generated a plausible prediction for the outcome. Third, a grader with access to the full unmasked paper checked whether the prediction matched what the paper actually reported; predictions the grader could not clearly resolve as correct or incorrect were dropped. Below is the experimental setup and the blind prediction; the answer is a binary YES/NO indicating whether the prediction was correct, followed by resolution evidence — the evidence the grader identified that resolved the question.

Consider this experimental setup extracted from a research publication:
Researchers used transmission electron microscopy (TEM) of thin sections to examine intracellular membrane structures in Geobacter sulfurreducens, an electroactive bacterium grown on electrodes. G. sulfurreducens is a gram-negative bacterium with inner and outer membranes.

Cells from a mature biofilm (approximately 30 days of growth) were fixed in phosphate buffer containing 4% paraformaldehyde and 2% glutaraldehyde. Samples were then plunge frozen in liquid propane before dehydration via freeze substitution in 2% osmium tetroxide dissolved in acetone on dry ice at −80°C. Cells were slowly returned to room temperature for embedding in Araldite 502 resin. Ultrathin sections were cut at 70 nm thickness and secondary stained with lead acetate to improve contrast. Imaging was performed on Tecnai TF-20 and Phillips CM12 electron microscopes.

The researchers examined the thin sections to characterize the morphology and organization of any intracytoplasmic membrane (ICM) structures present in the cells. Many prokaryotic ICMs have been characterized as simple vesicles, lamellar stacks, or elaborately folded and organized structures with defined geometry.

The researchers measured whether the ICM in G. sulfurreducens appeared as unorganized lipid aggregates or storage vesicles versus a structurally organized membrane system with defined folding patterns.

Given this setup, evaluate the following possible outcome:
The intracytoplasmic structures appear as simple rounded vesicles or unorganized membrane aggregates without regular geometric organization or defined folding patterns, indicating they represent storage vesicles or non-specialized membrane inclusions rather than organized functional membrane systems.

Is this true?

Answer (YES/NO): NO